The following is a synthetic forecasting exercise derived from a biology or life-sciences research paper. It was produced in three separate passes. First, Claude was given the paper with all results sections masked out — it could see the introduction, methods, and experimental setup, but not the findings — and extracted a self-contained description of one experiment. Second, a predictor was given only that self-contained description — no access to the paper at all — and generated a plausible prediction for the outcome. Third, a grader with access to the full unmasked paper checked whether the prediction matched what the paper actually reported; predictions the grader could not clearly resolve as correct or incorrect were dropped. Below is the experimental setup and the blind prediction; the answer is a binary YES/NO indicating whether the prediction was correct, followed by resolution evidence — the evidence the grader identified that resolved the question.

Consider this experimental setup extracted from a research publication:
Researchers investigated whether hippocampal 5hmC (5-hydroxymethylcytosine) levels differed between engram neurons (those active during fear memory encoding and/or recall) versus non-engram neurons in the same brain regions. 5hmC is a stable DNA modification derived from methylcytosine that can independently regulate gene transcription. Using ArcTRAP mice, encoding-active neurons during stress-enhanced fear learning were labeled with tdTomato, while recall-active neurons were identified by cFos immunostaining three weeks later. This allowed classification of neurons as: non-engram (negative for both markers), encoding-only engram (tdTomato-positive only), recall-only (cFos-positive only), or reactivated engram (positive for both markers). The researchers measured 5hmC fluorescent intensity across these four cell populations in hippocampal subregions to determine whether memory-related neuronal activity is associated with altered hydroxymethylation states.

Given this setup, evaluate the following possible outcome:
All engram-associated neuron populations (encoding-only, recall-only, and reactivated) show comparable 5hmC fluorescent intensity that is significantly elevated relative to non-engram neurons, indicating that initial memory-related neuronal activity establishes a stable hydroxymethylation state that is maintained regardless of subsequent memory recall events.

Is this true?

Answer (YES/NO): NO